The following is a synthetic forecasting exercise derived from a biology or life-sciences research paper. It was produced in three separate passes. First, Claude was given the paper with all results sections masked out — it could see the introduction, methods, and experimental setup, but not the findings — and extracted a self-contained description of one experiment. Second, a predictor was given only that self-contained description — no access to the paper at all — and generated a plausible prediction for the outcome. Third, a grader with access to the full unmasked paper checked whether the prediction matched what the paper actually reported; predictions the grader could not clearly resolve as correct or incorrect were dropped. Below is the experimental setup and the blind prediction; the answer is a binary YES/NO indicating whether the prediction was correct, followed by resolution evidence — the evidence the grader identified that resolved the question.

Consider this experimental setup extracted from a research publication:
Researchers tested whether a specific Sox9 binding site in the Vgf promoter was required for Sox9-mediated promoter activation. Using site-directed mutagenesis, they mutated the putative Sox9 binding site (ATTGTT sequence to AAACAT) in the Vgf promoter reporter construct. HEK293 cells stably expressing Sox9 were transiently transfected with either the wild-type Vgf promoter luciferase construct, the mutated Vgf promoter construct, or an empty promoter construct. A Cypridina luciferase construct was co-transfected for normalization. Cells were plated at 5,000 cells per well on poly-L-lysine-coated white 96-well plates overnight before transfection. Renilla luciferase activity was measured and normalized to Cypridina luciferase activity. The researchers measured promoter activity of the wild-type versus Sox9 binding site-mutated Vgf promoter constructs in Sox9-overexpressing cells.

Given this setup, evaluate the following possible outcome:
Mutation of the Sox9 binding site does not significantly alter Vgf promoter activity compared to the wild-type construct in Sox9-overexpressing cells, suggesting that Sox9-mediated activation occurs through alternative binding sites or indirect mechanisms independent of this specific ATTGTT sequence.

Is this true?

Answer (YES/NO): NO